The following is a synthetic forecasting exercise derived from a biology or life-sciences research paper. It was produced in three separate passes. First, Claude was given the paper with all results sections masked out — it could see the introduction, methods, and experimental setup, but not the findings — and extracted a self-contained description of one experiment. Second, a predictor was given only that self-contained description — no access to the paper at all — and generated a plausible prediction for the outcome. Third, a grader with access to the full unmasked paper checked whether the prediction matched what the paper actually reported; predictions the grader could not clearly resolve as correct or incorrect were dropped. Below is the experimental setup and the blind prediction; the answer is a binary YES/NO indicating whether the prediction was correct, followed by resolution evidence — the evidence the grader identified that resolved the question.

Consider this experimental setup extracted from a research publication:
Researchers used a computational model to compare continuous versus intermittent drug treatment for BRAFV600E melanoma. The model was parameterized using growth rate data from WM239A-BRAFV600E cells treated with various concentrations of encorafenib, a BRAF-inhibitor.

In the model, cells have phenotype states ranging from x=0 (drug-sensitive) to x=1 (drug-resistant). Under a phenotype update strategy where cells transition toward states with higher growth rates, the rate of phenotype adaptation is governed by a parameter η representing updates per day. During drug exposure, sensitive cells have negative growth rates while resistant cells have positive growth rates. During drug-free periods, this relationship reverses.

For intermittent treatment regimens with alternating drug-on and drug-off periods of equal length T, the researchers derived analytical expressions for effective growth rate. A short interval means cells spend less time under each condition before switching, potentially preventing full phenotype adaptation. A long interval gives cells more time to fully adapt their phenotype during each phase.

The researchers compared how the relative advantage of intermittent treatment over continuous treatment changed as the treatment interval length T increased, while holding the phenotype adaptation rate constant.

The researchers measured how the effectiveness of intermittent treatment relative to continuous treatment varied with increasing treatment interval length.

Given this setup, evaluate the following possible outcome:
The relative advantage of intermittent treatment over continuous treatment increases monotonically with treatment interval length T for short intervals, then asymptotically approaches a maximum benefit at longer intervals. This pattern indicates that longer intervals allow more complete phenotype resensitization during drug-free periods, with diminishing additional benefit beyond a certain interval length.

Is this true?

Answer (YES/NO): NO